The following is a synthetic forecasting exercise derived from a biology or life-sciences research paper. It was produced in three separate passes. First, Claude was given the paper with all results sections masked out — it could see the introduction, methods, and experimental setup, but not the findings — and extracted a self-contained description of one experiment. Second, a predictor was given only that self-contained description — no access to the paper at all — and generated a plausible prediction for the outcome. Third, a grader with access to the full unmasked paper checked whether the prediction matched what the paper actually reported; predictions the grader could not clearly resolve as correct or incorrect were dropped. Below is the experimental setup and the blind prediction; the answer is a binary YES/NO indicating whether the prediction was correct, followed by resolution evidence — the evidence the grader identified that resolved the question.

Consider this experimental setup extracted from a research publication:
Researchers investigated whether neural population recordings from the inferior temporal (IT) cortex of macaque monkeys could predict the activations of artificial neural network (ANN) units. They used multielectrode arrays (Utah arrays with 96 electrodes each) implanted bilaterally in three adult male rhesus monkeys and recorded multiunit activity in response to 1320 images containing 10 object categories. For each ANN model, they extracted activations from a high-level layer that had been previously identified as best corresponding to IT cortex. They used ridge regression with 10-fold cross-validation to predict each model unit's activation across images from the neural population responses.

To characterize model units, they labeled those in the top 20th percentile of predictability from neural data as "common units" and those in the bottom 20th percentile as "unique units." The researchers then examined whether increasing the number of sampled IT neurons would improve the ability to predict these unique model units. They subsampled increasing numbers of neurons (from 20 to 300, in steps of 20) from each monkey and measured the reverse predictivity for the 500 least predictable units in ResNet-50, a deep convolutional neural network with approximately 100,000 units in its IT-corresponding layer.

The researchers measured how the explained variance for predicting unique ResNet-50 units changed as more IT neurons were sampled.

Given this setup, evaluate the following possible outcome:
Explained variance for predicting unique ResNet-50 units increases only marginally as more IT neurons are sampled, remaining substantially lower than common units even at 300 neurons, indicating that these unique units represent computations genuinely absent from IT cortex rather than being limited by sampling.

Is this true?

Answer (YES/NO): YES